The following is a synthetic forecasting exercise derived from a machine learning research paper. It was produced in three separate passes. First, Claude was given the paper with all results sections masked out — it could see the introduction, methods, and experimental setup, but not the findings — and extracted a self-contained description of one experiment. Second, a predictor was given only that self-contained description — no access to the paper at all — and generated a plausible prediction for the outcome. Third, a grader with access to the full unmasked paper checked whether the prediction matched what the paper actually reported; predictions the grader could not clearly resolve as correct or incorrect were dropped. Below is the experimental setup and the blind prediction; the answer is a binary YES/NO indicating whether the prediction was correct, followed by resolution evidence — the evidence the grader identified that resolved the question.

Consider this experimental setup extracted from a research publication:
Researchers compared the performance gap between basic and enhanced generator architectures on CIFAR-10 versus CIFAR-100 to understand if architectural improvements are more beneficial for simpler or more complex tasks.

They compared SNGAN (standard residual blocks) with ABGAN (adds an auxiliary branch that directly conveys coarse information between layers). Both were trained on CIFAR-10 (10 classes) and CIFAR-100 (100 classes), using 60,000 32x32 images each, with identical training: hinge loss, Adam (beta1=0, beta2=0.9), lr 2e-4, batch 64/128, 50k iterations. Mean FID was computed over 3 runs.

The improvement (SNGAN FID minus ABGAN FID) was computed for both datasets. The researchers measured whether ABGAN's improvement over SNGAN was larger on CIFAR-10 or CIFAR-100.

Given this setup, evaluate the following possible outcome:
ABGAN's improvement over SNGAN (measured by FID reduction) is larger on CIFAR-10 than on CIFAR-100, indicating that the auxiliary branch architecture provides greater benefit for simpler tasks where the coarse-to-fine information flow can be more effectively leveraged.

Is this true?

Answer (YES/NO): NO